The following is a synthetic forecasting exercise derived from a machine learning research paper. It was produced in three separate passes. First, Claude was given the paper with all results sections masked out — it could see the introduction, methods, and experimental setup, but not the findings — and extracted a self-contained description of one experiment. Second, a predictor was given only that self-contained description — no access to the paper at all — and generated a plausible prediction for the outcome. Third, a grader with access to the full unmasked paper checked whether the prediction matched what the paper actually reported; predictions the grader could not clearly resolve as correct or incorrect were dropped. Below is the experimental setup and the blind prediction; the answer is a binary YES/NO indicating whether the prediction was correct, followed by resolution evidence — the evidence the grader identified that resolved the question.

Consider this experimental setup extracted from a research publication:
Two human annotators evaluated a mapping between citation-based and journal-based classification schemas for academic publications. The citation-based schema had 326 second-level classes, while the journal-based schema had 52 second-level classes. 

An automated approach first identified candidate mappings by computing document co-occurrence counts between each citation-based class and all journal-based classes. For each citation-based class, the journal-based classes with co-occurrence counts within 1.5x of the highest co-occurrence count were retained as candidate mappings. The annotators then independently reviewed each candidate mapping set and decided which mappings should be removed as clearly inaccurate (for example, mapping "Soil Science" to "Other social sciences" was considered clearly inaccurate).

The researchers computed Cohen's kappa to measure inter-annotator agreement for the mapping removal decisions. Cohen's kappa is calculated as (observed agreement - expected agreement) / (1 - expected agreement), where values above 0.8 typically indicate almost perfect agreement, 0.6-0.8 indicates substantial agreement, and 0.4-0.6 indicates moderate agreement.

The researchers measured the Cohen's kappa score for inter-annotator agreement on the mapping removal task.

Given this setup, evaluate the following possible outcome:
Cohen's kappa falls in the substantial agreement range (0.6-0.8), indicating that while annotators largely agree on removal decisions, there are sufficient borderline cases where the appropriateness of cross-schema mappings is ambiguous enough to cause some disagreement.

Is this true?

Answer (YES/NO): NO